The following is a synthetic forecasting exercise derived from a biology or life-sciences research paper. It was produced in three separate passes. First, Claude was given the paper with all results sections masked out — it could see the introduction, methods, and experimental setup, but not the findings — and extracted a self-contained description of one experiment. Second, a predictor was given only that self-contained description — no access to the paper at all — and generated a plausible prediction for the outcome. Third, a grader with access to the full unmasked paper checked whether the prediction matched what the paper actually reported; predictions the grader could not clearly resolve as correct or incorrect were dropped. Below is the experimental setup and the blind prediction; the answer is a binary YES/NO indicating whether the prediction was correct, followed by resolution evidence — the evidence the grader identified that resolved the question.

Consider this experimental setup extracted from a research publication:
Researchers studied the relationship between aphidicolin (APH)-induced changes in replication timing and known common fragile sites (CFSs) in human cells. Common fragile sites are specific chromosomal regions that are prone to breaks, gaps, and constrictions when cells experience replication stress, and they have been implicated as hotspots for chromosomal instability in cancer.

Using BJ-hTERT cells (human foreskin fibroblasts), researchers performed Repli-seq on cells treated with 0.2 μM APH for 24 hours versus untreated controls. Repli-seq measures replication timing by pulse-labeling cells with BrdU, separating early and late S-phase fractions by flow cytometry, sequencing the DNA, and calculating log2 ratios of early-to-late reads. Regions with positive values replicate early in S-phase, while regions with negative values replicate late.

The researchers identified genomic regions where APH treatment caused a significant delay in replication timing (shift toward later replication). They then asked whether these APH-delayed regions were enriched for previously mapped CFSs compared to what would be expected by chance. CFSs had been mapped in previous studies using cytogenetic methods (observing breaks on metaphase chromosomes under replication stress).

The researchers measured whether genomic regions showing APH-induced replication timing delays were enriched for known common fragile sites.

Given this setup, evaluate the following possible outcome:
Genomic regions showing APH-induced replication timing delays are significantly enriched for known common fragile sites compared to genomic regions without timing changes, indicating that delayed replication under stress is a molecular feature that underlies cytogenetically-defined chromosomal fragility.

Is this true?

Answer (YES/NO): YES